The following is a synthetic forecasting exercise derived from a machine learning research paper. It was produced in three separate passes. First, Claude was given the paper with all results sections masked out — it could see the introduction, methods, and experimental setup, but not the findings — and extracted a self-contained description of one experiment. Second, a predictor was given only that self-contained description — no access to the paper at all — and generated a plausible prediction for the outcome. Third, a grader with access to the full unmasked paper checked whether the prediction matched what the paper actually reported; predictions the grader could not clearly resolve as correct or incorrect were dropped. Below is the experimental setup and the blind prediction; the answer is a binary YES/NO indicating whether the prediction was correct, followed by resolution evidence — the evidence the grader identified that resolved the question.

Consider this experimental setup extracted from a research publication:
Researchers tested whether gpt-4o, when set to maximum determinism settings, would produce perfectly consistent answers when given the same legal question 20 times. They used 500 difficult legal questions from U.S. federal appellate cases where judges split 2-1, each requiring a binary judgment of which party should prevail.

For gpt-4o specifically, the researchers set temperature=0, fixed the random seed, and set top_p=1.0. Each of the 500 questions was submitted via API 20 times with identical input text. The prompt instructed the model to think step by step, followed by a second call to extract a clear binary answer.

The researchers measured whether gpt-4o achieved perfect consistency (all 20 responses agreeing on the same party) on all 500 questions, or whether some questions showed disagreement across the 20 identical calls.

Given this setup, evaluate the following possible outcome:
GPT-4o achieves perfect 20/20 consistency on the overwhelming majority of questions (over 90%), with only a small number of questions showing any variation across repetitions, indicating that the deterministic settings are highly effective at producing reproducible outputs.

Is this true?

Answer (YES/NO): NO